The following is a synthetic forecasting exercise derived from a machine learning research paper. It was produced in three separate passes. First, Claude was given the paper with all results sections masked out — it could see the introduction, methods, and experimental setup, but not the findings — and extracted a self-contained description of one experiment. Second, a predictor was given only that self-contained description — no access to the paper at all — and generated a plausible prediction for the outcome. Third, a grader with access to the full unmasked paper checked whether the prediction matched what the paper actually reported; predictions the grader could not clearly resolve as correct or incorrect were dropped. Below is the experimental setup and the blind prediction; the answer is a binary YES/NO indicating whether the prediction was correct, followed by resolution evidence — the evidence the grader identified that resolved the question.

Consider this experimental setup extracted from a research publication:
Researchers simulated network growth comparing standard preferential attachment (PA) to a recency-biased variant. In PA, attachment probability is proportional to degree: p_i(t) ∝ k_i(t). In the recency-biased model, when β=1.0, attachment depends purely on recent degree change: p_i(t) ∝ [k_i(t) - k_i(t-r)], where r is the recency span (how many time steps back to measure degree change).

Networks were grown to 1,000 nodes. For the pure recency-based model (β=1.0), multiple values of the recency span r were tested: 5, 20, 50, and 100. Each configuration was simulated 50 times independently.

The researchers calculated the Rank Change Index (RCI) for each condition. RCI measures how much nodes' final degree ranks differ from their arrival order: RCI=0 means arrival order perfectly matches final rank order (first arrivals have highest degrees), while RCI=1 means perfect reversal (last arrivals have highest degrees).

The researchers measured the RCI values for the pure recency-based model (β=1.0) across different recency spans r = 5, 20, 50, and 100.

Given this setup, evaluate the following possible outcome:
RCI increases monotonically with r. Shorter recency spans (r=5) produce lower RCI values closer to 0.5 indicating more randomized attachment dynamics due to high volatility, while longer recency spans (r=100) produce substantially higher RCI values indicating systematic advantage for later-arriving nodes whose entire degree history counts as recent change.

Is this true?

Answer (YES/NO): NO